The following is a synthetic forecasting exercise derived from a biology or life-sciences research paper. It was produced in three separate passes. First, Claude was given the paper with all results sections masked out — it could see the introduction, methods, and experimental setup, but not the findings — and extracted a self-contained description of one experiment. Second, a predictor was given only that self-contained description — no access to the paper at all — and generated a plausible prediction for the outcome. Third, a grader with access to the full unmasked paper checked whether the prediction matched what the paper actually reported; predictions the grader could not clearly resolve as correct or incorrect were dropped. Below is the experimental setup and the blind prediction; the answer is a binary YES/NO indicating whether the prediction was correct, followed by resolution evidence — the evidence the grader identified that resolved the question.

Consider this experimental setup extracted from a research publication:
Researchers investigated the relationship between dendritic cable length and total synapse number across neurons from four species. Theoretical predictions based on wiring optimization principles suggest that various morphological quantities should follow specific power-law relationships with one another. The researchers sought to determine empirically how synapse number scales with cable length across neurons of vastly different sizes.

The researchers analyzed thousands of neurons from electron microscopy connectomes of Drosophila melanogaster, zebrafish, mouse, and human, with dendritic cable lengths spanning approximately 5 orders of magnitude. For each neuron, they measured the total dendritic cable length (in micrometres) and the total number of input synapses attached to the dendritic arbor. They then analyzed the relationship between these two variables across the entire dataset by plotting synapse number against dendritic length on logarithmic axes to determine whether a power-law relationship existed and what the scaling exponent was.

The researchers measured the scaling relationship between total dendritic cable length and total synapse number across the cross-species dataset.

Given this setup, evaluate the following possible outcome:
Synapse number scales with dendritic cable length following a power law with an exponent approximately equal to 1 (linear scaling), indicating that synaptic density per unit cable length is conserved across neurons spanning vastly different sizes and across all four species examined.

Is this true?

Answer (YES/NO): YES